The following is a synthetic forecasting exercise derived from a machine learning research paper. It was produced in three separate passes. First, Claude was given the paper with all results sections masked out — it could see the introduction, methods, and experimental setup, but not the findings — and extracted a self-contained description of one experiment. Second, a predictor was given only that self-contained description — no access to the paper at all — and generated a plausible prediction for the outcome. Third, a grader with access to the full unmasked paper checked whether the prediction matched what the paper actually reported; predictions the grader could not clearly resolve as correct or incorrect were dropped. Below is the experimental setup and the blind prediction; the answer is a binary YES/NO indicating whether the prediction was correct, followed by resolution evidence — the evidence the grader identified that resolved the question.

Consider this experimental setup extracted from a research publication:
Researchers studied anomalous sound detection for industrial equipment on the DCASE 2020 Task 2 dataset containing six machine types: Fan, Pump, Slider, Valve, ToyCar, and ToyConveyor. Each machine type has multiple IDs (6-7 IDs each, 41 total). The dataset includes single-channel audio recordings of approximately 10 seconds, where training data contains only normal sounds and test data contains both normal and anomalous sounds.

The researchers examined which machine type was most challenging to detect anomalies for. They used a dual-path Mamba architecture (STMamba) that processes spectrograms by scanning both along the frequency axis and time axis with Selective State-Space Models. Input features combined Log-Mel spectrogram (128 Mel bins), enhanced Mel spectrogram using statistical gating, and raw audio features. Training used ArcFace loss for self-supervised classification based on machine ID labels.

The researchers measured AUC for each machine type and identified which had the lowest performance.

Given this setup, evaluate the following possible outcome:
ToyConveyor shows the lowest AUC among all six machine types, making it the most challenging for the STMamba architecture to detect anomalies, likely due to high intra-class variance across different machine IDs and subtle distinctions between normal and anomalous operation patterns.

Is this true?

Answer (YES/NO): YES